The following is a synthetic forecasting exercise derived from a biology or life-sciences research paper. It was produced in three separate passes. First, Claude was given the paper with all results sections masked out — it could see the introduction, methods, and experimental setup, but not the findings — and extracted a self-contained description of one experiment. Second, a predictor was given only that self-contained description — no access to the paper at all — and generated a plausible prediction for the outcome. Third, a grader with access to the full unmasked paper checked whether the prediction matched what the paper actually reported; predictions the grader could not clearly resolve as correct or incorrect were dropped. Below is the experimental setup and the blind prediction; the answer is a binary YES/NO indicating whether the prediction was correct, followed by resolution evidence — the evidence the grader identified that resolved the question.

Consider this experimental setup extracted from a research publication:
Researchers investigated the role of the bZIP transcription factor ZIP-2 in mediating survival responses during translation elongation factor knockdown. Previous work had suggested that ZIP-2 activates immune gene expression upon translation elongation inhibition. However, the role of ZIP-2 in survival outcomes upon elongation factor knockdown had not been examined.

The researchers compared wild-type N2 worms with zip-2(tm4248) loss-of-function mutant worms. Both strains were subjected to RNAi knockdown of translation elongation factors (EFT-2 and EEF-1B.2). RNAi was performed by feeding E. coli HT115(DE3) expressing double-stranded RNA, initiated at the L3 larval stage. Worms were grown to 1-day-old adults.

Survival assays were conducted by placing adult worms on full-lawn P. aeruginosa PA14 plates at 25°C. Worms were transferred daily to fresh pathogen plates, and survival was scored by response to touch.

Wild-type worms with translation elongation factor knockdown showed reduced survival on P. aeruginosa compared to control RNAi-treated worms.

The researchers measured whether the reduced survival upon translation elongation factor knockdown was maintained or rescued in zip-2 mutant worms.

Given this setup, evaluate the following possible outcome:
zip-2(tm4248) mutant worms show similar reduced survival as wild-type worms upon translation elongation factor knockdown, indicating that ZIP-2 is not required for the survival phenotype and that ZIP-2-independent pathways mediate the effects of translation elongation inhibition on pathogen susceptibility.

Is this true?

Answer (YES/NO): NO